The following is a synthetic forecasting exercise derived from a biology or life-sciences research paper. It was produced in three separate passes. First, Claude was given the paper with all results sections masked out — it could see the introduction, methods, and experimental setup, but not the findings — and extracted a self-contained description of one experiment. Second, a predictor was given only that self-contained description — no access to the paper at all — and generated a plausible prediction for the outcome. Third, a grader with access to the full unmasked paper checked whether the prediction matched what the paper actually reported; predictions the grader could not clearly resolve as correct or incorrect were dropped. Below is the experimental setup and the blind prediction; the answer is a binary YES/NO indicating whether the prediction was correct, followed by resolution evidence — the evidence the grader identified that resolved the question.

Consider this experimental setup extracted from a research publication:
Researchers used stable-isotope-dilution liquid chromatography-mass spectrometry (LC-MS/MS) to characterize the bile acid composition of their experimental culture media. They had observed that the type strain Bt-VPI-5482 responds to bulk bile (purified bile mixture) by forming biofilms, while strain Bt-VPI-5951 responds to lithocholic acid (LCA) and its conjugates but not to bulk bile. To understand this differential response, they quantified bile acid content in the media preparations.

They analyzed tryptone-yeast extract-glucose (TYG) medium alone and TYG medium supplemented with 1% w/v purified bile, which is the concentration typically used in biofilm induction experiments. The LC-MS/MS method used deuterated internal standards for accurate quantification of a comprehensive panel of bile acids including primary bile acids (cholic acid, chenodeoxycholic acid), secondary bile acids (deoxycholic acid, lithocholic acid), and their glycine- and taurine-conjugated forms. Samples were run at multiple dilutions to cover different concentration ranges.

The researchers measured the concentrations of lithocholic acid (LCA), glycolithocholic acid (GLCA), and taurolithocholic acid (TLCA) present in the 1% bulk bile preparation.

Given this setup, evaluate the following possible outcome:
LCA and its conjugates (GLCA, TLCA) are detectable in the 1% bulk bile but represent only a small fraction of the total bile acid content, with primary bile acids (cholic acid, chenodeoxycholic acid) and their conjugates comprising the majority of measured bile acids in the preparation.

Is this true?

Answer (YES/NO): YES